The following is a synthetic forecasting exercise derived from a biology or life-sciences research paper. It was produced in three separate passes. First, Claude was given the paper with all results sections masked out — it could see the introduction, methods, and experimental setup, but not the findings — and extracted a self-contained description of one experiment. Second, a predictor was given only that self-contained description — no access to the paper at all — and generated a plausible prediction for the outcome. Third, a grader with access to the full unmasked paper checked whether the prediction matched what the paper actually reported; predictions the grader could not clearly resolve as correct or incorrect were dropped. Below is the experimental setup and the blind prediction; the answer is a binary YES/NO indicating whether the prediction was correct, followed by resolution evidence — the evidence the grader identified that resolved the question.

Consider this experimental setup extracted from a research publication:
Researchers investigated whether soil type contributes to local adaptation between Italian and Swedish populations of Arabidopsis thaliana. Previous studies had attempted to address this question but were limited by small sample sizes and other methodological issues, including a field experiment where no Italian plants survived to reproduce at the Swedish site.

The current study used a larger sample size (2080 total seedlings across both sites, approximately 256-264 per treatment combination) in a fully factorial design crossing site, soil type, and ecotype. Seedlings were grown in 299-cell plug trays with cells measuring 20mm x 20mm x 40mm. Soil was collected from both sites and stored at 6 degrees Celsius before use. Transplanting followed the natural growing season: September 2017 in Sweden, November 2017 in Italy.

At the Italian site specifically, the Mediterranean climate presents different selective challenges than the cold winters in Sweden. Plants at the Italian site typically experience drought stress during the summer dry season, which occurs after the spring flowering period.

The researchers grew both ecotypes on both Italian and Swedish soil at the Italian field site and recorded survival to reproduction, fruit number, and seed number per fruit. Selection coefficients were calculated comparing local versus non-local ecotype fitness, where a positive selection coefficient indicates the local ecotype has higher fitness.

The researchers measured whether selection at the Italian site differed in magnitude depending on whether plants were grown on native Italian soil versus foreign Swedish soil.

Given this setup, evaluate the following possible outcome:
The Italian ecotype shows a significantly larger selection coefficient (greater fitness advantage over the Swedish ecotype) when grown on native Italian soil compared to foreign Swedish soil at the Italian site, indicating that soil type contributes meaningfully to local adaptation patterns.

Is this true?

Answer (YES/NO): NO